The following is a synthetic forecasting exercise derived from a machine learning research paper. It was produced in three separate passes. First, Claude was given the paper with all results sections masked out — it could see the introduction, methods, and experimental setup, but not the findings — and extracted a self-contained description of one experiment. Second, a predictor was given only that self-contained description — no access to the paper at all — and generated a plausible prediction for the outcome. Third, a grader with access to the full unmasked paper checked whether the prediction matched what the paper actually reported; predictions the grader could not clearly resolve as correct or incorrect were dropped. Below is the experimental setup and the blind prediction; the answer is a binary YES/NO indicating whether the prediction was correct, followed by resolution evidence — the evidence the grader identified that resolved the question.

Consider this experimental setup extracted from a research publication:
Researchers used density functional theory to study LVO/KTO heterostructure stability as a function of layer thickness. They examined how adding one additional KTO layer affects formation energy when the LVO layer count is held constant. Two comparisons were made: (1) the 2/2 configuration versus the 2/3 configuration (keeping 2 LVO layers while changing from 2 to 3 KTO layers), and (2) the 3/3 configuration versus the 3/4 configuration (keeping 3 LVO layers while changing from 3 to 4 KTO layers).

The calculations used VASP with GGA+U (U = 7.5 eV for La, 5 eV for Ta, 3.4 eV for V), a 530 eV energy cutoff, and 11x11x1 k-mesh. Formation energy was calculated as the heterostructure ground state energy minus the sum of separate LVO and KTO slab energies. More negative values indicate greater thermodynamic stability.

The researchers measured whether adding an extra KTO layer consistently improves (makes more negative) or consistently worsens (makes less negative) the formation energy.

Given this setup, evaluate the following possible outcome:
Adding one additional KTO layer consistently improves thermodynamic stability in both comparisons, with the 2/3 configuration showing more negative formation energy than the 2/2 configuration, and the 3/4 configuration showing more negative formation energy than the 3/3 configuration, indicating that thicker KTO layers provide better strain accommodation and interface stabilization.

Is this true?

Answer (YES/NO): NO